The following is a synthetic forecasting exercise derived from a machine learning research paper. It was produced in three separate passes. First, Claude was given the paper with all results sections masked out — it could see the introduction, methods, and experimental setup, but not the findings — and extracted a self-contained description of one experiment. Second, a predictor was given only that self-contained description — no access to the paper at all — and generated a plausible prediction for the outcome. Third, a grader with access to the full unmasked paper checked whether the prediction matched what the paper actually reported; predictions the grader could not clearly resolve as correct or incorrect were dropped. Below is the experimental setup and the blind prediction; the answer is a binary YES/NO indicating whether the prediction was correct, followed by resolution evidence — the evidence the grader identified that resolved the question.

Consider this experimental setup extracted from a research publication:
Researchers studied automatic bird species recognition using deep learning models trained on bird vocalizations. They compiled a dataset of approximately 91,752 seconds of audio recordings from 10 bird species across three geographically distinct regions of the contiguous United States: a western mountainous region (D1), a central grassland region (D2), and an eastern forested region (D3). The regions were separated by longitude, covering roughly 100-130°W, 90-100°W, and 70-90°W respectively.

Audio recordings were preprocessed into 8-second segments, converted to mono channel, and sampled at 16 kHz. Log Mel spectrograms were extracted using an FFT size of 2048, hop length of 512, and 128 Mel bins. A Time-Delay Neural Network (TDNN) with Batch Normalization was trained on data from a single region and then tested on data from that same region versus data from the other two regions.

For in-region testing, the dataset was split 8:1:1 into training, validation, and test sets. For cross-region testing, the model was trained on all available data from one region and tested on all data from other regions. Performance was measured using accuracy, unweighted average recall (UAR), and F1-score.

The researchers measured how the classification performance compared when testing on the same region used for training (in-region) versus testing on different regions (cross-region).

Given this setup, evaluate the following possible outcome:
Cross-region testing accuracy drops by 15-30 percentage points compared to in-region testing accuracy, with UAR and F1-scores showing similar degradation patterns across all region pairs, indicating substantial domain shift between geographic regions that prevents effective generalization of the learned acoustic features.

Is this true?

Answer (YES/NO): NO